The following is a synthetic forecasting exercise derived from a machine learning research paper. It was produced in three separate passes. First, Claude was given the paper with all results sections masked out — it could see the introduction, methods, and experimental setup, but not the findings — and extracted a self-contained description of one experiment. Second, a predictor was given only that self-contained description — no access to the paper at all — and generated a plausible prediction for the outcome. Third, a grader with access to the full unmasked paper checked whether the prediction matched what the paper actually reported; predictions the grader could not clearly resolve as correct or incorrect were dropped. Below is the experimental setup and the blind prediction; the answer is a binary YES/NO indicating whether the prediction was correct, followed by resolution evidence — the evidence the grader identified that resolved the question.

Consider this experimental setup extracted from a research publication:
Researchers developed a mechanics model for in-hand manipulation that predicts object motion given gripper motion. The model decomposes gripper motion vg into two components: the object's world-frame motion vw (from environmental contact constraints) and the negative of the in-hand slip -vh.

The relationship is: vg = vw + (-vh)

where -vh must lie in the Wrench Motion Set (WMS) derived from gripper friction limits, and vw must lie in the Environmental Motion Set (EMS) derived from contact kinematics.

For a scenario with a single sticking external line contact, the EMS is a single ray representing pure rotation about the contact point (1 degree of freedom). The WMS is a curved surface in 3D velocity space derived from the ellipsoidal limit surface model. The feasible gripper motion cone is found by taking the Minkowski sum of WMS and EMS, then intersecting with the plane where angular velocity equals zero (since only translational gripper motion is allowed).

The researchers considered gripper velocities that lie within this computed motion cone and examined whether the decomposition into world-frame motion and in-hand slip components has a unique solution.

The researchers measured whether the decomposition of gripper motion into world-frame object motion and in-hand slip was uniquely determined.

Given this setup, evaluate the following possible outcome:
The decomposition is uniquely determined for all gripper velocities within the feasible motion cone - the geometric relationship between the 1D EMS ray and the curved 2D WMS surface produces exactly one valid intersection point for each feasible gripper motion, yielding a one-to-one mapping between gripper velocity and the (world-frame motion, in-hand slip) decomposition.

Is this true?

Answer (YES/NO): YES